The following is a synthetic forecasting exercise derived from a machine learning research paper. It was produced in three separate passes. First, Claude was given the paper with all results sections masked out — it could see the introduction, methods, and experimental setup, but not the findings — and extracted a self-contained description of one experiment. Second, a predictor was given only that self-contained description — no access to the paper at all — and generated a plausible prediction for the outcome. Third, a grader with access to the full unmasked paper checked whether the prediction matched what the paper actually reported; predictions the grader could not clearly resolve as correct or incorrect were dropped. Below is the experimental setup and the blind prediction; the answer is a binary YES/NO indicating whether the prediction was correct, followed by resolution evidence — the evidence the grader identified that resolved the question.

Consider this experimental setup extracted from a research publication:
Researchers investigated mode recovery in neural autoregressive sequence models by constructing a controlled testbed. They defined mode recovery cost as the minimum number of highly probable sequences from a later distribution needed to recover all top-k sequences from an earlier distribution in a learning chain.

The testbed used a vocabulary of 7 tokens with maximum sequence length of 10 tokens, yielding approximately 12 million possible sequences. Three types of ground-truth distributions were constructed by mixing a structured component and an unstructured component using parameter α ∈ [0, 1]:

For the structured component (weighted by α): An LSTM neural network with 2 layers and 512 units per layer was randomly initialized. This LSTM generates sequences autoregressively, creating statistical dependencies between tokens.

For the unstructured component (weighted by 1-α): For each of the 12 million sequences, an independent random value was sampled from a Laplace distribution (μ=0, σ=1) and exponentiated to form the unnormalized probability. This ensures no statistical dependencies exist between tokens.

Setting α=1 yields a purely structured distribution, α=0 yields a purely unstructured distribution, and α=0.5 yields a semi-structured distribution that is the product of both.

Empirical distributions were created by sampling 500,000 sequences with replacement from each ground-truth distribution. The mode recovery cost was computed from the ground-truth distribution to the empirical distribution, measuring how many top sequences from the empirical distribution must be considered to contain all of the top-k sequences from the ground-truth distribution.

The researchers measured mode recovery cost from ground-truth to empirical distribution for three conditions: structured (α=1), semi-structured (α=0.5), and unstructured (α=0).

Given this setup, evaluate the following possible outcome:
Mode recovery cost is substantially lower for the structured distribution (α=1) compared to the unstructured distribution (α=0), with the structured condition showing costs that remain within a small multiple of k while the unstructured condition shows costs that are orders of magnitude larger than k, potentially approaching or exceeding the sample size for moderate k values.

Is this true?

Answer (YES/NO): NO